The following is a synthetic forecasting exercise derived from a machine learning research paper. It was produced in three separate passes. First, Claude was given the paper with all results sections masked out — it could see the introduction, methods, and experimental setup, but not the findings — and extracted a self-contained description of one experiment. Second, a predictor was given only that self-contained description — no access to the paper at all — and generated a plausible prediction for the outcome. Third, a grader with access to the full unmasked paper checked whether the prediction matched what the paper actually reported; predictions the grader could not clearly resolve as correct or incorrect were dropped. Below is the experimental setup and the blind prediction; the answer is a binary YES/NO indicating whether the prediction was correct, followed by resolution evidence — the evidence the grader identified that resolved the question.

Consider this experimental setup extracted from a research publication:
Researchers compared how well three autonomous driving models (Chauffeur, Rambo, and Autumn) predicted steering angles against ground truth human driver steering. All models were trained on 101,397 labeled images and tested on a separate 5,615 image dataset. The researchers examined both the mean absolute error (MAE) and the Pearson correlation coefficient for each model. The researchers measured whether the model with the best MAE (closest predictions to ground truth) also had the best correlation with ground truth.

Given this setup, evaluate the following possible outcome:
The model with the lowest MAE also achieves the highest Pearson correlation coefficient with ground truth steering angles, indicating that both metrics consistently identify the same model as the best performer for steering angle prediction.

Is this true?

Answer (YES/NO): NO